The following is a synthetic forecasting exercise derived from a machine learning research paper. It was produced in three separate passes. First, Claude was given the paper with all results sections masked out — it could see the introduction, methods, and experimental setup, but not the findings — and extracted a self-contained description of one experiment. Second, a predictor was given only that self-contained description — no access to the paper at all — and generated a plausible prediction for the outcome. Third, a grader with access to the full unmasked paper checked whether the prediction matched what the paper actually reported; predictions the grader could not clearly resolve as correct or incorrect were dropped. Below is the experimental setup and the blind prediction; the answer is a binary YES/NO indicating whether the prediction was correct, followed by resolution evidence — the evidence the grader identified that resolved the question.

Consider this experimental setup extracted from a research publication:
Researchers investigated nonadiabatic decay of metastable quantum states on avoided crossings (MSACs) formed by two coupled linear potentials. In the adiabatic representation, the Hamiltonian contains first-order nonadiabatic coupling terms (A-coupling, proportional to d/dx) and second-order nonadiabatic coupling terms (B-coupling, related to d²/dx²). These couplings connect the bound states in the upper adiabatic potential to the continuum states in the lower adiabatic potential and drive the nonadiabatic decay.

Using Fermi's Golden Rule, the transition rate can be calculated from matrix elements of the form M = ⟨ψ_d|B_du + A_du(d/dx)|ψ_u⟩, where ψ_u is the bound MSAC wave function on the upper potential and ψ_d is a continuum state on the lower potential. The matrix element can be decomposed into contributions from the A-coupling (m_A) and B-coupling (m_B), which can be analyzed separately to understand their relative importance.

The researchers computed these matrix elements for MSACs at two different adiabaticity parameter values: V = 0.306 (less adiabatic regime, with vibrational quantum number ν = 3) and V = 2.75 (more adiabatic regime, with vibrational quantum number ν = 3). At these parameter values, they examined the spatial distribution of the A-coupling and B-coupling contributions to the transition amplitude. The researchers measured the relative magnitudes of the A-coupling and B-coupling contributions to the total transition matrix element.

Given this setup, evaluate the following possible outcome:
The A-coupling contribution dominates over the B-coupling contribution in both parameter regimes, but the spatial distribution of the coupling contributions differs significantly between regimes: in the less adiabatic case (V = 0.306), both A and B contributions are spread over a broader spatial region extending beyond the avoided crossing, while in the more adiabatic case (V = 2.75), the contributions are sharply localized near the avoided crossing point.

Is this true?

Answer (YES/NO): NO